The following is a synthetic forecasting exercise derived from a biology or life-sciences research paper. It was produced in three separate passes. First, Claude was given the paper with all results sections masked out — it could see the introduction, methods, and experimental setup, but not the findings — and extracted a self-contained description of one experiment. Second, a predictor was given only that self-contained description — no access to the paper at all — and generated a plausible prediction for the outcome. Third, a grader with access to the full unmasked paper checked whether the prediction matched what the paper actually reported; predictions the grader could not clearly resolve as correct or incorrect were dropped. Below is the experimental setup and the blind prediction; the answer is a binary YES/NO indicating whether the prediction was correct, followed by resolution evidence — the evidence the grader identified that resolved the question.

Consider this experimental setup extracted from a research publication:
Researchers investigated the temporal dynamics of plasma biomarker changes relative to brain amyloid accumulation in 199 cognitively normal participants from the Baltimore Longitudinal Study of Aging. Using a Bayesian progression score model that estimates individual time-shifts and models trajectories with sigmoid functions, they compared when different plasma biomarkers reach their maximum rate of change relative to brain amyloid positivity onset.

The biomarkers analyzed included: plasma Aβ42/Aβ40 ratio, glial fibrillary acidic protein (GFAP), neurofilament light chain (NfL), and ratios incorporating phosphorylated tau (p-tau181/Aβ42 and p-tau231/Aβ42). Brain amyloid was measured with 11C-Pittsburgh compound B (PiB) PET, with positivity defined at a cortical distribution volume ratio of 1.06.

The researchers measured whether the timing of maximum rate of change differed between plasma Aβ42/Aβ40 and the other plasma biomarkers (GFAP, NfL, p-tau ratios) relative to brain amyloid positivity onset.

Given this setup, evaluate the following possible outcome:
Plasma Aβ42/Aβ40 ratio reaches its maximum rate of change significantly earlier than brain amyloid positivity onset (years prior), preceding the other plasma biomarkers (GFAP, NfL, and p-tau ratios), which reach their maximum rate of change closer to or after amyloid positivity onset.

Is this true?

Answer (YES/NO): YES